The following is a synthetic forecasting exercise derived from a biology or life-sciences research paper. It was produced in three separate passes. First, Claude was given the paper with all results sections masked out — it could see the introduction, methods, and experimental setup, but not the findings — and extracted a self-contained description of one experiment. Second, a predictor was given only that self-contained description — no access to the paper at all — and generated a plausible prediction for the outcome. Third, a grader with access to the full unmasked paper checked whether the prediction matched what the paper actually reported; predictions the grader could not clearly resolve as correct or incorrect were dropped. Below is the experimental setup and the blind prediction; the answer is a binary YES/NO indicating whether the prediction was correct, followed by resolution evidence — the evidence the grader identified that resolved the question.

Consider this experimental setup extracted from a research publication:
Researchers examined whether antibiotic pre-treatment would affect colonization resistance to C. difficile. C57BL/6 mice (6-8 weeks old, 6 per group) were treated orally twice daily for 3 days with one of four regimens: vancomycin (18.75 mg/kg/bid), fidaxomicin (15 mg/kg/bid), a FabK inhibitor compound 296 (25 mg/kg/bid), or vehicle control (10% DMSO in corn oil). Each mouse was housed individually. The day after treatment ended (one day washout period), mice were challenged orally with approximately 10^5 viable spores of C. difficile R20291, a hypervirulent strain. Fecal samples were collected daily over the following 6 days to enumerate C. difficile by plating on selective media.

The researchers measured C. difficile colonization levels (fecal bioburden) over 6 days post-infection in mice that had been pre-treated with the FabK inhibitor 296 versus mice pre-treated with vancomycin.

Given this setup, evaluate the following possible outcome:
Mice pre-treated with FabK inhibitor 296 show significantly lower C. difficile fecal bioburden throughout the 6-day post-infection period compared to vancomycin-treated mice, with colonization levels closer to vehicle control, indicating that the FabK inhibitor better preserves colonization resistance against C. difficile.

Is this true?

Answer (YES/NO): YES